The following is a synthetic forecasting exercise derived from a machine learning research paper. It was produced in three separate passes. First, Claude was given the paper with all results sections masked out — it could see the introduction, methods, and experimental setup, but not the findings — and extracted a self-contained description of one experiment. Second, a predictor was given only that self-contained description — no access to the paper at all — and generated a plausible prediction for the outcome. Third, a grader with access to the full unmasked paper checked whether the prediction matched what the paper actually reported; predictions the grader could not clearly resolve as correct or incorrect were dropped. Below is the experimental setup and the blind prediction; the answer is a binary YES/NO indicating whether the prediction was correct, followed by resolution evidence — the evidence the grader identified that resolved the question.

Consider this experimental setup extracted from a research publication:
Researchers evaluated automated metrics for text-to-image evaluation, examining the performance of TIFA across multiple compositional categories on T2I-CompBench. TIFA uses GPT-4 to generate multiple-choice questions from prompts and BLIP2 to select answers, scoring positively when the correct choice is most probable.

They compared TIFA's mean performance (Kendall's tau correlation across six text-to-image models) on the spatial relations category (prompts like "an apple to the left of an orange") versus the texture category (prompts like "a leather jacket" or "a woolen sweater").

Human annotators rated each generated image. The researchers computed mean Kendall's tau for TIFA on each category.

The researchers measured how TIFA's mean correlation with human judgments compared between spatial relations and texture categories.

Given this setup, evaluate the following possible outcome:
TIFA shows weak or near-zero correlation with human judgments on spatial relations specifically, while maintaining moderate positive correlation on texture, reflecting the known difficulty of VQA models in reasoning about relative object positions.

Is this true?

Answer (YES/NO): YES